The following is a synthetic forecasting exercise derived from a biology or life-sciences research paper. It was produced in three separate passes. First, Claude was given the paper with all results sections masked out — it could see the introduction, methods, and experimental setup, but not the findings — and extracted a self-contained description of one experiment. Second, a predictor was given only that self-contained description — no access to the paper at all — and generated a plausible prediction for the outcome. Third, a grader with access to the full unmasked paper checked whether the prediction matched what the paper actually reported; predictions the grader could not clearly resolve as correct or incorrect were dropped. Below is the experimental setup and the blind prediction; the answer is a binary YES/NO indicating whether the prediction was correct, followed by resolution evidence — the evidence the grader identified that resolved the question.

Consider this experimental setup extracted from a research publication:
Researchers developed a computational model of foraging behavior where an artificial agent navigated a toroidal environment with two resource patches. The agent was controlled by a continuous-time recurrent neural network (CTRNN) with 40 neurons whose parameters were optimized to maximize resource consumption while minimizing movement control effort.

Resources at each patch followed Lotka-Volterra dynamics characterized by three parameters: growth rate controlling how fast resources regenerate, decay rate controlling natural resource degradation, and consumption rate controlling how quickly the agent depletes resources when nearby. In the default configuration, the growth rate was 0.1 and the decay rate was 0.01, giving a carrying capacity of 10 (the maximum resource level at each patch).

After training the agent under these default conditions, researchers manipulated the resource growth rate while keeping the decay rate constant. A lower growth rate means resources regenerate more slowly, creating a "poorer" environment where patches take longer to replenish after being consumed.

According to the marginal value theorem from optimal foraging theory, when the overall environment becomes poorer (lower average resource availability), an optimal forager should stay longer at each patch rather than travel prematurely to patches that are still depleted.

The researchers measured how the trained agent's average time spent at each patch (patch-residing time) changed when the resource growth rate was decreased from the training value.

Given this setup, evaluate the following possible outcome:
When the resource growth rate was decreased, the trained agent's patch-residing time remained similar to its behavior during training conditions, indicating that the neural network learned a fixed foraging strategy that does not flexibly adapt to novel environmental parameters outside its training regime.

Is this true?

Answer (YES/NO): NO